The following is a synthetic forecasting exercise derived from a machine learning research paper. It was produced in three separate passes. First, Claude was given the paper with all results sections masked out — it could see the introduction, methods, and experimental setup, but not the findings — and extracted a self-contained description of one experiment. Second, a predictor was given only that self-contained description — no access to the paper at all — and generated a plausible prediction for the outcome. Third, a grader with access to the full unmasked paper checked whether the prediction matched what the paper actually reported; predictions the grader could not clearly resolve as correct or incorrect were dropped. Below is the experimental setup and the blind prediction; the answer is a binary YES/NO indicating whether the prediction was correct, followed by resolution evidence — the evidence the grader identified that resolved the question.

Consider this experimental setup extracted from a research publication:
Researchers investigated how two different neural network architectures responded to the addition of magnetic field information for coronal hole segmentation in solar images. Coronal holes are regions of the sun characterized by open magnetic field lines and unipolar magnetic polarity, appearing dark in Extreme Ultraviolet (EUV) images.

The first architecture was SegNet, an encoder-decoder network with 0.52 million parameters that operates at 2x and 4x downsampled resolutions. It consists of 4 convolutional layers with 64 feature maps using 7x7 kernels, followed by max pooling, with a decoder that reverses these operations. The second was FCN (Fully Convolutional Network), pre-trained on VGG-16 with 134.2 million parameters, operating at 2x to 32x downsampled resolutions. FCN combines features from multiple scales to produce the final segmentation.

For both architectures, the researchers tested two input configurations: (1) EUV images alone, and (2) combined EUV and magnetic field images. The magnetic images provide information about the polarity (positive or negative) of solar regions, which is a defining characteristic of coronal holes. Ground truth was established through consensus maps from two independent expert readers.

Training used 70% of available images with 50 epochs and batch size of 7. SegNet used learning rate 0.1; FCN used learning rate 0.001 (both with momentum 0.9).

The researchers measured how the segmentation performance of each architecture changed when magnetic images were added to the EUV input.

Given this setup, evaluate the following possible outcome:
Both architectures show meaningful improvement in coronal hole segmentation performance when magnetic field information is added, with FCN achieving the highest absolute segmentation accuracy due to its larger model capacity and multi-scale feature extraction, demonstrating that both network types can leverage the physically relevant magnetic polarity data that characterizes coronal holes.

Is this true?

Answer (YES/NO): NO